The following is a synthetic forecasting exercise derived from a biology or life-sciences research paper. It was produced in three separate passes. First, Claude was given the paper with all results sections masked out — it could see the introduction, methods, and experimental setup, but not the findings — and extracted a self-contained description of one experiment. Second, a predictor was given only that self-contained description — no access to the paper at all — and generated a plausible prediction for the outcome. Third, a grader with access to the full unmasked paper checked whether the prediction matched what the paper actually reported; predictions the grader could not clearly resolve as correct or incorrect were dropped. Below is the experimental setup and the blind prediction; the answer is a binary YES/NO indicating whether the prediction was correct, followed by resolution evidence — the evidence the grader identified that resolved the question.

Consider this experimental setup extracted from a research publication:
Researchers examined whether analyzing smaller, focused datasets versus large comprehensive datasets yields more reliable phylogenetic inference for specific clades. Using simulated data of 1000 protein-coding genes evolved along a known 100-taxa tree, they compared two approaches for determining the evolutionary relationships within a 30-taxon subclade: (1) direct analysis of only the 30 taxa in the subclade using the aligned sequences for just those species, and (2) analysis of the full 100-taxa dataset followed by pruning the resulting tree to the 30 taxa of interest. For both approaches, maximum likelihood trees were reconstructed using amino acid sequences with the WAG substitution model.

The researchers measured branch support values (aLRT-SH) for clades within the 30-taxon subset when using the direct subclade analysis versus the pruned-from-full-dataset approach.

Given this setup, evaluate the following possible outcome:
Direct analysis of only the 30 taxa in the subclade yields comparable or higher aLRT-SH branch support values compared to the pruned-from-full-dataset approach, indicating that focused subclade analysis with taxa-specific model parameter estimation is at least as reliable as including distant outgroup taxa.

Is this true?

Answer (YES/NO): YES